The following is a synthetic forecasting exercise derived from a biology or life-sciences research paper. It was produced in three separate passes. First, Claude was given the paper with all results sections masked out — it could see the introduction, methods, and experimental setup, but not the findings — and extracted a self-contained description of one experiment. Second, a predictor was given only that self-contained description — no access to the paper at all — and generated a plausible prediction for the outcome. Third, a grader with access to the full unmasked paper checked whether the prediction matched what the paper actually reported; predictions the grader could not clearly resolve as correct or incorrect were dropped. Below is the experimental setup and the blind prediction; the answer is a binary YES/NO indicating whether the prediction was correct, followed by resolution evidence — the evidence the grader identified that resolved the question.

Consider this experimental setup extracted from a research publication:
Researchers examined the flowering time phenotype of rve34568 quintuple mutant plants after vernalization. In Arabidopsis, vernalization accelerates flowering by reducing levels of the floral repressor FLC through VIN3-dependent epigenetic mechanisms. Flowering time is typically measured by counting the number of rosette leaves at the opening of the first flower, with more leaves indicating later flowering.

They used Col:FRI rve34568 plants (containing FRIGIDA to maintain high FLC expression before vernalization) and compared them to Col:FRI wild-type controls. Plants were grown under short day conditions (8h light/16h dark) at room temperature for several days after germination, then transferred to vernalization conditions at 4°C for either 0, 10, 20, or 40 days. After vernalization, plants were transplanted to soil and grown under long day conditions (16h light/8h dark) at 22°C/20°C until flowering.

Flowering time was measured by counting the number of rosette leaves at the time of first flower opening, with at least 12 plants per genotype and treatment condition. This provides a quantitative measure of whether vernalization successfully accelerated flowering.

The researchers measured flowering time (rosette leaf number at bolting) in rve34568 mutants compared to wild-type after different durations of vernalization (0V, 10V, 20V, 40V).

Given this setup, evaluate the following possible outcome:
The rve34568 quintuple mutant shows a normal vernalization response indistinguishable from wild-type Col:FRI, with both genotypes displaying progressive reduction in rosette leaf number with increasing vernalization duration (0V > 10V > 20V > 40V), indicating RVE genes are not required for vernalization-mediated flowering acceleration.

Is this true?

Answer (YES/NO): NO